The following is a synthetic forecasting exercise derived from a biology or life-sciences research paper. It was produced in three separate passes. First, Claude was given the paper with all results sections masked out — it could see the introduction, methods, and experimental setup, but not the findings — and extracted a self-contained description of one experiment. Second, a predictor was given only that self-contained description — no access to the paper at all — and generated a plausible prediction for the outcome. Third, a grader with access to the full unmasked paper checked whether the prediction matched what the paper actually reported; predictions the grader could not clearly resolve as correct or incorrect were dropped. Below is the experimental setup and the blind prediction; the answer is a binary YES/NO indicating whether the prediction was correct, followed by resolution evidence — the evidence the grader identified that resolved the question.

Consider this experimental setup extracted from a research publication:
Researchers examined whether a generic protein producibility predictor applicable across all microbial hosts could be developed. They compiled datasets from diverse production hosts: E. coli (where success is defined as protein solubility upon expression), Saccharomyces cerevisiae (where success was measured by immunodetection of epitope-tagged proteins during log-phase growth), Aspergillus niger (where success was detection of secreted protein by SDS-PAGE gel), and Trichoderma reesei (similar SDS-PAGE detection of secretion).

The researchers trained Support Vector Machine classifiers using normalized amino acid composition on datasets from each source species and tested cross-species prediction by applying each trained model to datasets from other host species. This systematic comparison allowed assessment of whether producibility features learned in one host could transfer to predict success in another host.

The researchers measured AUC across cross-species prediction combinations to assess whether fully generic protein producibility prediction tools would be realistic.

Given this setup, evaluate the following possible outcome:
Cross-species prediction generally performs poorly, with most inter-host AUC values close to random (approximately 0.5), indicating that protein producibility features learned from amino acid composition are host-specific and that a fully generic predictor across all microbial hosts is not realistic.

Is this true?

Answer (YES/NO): NO